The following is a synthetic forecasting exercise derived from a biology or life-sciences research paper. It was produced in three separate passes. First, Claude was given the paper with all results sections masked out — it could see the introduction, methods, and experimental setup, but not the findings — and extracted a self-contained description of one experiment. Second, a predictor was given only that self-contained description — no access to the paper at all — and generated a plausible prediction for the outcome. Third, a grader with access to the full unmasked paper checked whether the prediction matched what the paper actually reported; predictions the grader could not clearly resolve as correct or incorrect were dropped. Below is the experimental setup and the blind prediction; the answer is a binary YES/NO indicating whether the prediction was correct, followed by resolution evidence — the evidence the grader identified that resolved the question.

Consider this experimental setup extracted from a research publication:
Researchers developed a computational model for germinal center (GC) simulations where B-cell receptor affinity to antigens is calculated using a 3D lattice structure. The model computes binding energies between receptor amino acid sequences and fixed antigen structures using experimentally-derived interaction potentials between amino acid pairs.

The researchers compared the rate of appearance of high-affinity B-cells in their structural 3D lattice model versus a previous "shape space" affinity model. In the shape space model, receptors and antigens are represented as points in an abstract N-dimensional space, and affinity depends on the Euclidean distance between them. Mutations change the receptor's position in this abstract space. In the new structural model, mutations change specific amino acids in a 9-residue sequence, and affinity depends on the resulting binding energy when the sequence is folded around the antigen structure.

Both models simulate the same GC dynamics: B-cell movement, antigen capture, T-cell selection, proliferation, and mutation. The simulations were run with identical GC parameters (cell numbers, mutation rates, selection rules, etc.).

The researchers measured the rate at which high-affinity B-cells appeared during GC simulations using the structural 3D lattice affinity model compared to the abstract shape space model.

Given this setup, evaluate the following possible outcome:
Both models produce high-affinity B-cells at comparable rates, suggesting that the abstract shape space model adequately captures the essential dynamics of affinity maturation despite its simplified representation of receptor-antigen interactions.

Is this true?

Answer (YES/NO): NO